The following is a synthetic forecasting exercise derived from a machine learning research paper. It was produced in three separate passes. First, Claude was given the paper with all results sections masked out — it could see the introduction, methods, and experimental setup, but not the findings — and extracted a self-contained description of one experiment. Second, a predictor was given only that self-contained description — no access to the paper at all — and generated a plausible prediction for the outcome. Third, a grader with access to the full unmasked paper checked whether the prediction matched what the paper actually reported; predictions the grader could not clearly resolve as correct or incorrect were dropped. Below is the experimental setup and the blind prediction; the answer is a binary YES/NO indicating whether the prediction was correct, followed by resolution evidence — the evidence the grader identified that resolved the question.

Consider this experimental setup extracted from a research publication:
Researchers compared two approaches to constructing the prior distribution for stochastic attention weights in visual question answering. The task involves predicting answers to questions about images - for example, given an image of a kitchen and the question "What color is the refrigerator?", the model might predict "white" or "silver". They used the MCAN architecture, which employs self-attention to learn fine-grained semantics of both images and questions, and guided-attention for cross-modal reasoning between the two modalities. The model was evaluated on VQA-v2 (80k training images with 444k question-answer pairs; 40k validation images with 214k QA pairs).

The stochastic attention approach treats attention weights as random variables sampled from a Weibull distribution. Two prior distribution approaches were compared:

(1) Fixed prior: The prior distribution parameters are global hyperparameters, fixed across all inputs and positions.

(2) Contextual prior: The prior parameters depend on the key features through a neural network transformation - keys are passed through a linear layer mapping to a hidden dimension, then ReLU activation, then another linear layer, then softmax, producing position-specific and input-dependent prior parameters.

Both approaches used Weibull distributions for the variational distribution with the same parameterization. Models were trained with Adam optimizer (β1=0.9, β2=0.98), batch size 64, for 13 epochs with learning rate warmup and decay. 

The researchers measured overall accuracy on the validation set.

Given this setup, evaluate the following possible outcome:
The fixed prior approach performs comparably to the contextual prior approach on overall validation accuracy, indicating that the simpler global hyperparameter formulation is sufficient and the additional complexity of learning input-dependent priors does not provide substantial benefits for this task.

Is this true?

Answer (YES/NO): NO